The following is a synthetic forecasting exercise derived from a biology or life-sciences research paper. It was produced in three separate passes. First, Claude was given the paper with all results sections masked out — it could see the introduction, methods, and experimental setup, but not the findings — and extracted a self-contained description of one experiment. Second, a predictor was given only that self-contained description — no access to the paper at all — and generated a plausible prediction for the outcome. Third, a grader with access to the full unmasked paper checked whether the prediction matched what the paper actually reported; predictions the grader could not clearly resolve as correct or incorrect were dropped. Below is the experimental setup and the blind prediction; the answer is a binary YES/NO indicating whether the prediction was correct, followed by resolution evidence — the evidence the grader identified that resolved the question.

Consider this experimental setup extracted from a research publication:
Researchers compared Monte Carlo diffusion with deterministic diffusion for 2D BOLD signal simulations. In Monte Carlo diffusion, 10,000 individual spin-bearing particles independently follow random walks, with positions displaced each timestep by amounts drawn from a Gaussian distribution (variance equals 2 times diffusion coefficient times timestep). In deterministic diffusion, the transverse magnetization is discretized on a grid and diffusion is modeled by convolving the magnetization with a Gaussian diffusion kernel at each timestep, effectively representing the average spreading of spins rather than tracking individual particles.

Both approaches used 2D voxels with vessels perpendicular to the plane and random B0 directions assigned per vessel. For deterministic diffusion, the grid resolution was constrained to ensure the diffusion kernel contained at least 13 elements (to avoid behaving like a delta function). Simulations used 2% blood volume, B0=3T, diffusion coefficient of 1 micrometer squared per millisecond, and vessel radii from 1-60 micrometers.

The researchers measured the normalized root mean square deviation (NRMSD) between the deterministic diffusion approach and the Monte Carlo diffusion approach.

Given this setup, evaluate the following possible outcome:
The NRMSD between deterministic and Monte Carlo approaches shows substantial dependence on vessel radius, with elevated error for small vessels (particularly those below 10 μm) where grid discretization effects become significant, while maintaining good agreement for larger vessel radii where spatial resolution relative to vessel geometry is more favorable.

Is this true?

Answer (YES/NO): YES